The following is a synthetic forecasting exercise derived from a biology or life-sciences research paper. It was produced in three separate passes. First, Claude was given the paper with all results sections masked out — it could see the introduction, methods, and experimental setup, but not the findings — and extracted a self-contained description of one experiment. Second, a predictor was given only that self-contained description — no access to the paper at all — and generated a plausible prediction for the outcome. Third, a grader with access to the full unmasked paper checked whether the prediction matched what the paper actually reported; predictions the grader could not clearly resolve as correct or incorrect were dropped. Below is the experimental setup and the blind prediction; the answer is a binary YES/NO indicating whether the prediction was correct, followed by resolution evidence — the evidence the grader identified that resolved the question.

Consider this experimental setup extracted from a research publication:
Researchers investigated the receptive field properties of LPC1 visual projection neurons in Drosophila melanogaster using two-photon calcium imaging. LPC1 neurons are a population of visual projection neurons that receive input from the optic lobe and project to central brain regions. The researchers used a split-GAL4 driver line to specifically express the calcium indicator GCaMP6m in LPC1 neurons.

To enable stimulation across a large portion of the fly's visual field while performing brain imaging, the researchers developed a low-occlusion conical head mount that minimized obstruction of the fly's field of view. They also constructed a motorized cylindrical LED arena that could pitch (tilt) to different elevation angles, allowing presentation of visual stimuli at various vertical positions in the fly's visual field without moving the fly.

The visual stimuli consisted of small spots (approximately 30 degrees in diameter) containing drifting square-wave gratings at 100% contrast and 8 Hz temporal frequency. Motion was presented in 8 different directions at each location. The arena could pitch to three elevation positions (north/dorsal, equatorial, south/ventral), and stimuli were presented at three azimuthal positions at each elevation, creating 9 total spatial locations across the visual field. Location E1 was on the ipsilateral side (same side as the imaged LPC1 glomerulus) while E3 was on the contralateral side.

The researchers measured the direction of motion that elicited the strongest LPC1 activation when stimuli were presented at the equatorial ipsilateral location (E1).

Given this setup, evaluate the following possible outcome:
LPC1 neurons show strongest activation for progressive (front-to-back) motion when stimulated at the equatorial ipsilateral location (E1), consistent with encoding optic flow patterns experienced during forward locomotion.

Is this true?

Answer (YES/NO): NO